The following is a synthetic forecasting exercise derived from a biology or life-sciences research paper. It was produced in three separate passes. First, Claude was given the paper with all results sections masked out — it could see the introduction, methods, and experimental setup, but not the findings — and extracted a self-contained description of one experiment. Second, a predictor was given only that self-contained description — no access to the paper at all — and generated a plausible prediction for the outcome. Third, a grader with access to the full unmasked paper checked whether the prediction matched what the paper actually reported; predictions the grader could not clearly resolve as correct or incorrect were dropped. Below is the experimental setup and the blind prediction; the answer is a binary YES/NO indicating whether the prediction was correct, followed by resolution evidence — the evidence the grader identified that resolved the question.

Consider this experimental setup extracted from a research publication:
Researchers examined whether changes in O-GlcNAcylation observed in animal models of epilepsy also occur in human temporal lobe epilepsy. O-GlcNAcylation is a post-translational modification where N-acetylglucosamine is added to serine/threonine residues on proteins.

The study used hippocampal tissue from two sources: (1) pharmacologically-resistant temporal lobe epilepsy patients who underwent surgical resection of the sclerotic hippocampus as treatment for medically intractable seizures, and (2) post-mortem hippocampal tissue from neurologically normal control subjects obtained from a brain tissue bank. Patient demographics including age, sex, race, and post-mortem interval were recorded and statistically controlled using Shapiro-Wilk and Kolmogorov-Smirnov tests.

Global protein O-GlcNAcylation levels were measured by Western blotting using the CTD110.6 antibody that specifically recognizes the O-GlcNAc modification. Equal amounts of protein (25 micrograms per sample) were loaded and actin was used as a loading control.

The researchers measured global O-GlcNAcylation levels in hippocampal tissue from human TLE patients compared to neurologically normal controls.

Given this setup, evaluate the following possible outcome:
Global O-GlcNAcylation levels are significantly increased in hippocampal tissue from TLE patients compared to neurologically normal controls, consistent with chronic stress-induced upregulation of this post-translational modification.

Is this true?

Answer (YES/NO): NO